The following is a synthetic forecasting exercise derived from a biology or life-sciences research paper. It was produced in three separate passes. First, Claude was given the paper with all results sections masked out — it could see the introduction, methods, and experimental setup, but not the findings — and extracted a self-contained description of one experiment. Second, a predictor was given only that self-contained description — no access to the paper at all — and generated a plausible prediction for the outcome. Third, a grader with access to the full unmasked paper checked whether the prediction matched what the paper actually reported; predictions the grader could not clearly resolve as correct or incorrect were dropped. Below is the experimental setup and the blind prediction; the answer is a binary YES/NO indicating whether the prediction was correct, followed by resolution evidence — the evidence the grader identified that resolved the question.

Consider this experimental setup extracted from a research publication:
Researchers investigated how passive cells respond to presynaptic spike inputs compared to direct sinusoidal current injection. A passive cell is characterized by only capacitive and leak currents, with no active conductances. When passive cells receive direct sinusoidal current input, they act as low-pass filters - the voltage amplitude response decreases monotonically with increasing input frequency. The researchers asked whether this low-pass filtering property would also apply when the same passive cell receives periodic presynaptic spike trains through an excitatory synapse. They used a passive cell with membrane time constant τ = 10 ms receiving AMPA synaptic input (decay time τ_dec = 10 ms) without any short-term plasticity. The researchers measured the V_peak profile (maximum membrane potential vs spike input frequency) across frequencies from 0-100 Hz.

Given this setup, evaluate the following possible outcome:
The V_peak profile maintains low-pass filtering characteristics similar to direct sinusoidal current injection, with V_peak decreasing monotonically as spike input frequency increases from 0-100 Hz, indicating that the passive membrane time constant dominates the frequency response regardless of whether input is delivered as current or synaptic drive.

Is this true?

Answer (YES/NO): NO